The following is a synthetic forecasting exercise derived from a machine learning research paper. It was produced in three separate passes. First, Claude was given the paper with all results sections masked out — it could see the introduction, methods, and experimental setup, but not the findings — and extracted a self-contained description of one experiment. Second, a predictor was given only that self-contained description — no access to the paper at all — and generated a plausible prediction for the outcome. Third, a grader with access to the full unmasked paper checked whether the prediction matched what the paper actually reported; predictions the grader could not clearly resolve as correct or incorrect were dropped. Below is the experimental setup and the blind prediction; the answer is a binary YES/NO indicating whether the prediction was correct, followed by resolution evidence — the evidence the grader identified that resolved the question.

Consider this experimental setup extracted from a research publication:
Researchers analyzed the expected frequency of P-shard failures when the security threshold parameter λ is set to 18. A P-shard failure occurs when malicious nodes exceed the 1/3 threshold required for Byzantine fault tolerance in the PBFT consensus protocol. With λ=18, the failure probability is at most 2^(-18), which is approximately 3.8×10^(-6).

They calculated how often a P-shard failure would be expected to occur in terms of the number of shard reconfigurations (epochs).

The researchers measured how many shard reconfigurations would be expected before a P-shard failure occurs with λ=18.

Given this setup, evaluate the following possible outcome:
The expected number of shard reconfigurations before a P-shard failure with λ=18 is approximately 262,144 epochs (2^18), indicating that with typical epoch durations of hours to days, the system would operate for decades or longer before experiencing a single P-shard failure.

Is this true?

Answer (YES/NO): YES